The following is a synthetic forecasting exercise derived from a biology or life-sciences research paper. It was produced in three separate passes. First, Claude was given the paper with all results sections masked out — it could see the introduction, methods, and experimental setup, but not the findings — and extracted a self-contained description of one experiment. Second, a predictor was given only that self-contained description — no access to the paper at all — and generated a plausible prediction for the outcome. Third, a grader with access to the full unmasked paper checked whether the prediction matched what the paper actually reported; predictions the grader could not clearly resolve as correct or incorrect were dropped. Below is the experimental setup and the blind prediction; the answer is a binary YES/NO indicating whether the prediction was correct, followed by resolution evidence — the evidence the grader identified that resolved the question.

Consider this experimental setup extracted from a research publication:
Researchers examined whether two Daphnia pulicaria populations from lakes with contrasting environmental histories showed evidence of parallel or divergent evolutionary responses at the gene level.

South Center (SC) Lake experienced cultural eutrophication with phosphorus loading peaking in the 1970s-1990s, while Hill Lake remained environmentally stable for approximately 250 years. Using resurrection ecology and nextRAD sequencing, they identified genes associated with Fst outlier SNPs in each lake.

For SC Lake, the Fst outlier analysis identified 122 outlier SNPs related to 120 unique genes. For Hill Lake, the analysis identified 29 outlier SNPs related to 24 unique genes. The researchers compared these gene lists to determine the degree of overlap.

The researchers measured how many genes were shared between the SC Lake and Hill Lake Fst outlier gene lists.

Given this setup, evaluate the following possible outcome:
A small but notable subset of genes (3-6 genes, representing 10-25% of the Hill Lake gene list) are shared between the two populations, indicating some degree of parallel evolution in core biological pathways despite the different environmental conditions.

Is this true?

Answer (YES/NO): NO